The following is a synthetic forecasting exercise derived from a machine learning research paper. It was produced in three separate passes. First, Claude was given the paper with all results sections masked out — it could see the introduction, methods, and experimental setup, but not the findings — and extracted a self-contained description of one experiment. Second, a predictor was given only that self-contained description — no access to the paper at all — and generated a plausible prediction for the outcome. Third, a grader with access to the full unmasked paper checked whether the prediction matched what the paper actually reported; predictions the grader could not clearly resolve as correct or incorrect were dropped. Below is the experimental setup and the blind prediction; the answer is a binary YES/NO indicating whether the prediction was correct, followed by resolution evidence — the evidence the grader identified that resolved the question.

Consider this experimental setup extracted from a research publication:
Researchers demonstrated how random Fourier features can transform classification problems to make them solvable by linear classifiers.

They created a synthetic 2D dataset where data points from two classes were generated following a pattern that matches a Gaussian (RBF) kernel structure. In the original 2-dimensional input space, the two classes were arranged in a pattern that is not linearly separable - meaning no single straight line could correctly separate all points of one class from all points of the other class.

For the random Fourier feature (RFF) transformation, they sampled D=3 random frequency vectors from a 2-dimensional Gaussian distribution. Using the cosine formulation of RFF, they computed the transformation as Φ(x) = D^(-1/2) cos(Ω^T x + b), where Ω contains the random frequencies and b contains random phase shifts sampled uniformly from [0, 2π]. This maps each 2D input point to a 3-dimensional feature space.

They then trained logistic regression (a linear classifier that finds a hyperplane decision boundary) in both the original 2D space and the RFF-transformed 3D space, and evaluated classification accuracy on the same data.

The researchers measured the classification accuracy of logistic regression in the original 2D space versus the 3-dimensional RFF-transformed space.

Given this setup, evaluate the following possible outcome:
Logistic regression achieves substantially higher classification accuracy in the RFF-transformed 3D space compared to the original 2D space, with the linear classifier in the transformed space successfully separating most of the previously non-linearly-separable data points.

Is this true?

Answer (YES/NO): YES